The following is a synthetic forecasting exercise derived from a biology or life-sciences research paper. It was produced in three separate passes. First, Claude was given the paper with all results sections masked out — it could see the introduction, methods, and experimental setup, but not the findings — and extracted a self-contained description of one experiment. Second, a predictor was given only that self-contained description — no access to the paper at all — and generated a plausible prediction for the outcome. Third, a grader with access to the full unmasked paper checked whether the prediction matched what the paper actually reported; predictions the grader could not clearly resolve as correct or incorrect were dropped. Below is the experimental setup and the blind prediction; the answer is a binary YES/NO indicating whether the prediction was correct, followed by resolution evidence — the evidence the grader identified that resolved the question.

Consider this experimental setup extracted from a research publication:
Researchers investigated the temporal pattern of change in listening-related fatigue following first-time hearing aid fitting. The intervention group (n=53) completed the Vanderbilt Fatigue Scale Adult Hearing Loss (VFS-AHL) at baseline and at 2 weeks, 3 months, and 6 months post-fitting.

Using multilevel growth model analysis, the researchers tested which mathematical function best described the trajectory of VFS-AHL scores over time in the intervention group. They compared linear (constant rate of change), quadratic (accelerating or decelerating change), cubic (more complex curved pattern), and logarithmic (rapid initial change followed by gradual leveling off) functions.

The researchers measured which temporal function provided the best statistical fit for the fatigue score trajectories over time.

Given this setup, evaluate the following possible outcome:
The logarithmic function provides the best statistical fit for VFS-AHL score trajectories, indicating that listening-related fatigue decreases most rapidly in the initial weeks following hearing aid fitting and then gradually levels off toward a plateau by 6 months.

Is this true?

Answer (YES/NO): YES